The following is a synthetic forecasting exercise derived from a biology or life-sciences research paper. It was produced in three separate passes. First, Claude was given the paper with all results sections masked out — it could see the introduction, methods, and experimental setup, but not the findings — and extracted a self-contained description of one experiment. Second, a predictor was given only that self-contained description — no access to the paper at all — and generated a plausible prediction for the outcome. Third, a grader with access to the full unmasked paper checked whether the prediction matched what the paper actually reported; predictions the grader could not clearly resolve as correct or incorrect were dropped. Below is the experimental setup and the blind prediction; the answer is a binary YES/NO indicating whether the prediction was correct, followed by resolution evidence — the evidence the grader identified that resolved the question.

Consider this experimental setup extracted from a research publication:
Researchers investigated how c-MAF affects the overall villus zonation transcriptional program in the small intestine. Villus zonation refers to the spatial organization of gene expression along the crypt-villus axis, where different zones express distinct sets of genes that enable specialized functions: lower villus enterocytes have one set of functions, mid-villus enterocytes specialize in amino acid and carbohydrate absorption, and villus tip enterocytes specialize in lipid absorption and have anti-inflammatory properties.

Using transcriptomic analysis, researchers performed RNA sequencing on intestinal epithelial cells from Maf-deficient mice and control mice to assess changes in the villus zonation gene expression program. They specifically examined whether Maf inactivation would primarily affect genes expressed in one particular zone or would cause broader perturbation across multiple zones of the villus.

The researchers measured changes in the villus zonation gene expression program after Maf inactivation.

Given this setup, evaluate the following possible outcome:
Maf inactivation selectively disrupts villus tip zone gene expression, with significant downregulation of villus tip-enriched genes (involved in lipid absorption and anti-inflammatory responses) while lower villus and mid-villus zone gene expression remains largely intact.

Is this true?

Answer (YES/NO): NO